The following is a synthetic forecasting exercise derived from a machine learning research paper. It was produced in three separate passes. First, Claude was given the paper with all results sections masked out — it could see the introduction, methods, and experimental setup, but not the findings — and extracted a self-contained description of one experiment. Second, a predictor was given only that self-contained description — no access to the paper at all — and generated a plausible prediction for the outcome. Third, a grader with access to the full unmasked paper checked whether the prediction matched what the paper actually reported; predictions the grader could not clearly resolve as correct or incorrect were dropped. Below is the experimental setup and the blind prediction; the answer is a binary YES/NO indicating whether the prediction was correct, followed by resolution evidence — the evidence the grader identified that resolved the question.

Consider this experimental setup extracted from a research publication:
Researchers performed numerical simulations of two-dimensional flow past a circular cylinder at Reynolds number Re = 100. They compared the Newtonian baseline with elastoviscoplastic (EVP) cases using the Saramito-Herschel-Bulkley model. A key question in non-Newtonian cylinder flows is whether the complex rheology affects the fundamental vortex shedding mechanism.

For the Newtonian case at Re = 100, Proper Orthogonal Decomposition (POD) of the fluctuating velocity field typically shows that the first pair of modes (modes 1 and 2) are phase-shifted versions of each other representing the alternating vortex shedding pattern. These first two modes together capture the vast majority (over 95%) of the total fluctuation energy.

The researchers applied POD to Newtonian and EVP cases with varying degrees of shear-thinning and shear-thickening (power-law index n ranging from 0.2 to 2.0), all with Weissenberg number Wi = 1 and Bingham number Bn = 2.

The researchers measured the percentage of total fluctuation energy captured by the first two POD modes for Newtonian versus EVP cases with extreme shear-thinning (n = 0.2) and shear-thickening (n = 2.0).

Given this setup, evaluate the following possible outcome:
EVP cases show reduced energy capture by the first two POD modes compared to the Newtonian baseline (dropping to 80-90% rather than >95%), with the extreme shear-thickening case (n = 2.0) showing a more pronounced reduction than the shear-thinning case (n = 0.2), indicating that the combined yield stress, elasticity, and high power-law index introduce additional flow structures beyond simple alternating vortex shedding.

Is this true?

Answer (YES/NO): NO